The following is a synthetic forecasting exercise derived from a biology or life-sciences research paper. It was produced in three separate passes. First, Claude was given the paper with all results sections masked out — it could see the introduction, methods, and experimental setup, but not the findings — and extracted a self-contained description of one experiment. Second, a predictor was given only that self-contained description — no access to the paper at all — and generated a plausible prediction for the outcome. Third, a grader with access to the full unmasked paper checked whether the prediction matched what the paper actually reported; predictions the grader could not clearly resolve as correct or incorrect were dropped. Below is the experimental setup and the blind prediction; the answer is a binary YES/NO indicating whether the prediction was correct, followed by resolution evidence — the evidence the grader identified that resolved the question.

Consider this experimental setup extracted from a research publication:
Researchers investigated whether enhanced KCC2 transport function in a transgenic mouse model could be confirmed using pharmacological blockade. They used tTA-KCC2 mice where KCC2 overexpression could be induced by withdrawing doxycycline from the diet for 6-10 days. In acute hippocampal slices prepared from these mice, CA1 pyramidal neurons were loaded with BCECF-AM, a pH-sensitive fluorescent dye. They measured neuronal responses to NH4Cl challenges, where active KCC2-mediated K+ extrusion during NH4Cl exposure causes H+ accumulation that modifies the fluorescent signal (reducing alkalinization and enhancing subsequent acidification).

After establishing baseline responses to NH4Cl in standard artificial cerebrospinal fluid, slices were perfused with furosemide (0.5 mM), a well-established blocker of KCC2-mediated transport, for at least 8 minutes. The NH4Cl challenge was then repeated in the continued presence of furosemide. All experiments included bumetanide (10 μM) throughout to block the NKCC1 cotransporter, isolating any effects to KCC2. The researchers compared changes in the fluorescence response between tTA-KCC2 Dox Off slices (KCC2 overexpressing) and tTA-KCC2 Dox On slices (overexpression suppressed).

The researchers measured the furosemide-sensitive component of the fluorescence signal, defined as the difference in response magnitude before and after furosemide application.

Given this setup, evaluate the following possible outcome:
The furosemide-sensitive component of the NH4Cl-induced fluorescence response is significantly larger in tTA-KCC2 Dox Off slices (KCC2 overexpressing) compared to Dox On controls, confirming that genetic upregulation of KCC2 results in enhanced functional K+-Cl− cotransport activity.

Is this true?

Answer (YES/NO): YES